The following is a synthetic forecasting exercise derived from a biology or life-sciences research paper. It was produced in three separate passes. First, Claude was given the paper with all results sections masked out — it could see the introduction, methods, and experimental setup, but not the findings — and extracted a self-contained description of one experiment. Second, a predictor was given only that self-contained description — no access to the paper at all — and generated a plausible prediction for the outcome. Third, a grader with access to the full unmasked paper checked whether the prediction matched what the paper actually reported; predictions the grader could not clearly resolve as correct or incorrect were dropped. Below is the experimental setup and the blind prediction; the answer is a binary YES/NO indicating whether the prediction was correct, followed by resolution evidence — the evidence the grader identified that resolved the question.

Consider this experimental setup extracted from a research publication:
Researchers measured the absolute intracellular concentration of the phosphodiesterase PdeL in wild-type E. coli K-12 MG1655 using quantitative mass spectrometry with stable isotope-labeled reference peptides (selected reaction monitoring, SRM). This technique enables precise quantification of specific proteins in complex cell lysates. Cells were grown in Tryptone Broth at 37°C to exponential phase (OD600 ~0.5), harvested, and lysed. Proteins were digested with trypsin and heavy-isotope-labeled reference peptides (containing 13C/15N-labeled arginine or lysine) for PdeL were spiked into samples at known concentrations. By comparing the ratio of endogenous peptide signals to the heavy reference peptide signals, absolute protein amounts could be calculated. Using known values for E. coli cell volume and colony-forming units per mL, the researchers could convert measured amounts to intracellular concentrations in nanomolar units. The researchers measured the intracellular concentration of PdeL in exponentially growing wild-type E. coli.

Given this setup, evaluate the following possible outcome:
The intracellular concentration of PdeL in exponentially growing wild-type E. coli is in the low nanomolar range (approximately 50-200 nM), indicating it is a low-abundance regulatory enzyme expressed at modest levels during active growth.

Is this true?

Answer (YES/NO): NO